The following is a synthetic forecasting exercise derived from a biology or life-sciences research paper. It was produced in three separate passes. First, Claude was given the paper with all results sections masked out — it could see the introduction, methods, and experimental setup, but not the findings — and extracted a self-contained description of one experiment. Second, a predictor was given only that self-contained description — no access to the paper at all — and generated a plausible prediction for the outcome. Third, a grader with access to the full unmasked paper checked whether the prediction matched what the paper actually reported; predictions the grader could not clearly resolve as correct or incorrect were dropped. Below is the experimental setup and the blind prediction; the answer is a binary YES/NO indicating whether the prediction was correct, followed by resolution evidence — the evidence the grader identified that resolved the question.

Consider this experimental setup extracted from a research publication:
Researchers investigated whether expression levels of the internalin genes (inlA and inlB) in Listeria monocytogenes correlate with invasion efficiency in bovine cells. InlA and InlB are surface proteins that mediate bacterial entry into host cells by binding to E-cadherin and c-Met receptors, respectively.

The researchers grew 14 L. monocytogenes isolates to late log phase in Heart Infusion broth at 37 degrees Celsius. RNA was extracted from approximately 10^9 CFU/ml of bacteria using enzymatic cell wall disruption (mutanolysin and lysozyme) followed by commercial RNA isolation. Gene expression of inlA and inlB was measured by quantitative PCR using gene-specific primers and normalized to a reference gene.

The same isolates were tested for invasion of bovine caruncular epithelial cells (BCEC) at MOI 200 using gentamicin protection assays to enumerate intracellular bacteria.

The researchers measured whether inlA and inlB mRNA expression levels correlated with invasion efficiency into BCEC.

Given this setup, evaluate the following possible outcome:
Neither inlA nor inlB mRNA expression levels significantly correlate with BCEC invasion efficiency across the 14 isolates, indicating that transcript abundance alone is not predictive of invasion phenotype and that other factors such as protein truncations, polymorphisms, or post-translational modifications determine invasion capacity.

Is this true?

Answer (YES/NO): YES